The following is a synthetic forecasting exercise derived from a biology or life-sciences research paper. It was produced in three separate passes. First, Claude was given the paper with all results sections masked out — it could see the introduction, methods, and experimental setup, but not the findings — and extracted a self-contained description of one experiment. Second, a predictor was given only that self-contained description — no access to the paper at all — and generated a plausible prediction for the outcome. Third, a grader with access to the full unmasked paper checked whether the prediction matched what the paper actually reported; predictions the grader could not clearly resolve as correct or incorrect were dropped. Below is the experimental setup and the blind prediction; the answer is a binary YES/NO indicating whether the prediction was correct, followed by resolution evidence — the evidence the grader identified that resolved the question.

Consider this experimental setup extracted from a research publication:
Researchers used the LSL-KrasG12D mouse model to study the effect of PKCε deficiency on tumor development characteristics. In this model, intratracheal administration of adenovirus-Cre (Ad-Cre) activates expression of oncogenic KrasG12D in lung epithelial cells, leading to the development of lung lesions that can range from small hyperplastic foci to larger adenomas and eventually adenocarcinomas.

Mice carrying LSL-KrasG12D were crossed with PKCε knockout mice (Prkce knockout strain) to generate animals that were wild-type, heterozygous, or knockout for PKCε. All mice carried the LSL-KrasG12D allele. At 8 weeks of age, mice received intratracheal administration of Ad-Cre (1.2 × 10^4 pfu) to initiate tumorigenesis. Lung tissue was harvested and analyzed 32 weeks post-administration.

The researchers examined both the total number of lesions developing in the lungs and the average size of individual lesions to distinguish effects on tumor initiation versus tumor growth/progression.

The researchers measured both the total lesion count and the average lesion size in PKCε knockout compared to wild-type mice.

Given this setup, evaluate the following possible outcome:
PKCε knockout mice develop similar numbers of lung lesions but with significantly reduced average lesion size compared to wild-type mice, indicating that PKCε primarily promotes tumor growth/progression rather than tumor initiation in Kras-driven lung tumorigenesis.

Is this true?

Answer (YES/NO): NO